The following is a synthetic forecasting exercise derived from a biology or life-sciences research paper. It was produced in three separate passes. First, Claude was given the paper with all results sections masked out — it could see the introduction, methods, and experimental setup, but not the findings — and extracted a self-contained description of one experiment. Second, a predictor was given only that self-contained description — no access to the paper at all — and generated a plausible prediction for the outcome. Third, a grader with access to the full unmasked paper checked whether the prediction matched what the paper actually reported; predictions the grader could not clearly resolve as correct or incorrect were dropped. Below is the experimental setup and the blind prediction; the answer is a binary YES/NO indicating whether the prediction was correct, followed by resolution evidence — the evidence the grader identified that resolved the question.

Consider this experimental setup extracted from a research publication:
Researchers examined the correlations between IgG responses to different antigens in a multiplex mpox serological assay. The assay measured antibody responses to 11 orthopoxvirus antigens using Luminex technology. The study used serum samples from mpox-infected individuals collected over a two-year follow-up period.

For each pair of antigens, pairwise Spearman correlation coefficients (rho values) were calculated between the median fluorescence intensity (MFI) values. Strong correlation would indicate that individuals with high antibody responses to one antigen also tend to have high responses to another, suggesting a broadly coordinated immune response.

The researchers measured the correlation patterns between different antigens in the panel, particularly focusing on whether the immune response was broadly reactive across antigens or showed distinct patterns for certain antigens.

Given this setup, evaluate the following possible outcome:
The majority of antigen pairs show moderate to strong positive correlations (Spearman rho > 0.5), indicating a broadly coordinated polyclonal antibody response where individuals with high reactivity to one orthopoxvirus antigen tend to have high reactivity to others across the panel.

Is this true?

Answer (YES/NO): YES